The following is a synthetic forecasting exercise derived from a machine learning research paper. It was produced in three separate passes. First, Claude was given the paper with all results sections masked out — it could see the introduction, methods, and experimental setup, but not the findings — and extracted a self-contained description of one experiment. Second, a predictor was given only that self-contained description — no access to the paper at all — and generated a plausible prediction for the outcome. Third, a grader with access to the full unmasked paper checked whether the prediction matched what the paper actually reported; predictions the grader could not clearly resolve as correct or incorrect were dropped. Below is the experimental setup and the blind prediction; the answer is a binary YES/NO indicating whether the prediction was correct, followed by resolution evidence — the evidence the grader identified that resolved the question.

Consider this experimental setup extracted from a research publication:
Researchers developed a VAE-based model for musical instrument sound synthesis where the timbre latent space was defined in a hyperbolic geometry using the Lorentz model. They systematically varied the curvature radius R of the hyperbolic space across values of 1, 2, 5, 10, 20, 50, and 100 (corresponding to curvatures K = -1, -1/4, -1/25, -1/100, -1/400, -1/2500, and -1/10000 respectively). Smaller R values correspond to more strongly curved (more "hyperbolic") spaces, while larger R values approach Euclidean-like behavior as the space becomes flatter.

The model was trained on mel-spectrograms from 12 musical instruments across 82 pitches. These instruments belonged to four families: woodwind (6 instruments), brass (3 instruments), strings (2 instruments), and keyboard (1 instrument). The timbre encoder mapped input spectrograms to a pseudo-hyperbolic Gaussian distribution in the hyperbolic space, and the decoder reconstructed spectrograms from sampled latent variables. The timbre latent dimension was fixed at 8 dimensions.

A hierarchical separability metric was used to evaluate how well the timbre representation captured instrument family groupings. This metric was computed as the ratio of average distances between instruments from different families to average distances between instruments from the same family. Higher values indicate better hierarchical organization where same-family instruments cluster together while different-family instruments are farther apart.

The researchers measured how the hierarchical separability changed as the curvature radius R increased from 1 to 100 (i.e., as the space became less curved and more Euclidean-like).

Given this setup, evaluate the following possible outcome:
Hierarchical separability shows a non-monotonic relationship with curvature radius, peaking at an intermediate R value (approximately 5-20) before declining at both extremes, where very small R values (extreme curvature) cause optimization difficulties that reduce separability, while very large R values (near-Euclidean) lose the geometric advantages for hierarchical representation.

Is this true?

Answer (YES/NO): NO